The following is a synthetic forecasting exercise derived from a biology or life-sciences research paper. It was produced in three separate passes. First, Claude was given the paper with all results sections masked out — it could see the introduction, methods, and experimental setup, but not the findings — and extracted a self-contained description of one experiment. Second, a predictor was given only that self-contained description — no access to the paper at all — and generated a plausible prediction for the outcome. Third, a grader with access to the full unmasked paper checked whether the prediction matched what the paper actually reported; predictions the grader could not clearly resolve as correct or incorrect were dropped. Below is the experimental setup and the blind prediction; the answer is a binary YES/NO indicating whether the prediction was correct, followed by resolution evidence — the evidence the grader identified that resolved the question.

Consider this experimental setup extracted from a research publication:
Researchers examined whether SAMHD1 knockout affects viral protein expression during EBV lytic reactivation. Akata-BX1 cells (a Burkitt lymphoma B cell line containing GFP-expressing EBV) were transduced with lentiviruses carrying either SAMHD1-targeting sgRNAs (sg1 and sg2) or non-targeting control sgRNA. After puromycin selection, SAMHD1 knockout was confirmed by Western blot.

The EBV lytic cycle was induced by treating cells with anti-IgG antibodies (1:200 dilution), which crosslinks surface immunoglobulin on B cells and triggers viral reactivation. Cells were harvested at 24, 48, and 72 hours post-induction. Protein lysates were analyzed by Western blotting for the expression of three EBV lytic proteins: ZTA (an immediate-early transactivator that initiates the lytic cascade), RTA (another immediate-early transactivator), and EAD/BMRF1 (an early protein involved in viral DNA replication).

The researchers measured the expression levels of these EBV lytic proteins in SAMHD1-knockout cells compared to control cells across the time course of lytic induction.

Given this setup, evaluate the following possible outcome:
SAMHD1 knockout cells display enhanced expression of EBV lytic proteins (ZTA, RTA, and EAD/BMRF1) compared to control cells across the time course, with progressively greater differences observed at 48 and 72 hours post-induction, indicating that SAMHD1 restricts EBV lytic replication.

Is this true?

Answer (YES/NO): NO